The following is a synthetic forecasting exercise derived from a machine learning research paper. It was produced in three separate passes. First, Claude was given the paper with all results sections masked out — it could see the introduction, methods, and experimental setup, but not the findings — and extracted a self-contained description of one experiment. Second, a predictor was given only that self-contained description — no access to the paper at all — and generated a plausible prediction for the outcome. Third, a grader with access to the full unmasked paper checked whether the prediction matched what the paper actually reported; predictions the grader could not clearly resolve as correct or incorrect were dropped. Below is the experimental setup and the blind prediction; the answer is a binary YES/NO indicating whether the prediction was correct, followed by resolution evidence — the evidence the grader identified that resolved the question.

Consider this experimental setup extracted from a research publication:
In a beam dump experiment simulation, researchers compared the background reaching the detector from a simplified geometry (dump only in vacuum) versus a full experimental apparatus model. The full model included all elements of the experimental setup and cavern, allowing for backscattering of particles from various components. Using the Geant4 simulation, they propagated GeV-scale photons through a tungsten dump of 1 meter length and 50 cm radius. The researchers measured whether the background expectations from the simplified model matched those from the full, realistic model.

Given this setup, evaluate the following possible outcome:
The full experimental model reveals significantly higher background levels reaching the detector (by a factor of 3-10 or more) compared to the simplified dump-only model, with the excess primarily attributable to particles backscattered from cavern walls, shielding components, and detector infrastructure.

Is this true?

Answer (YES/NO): NO